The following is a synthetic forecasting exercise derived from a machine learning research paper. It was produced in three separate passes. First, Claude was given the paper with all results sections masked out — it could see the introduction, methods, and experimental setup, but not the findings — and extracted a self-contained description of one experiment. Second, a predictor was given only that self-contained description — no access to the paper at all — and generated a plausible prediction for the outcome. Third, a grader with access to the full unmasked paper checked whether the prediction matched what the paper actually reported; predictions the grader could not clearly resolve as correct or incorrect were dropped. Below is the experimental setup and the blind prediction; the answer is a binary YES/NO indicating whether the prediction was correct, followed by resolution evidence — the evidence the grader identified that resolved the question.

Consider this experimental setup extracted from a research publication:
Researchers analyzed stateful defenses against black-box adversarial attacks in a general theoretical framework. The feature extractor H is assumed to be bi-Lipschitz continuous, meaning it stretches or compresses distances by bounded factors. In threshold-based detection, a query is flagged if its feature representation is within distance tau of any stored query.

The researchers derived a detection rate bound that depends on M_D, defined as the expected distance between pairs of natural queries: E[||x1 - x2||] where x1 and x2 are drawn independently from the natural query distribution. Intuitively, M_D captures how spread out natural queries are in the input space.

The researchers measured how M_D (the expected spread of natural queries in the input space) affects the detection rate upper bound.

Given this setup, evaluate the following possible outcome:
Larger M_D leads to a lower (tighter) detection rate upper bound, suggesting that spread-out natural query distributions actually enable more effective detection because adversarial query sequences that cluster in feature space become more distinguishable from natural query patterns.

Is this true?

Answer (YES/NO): NO